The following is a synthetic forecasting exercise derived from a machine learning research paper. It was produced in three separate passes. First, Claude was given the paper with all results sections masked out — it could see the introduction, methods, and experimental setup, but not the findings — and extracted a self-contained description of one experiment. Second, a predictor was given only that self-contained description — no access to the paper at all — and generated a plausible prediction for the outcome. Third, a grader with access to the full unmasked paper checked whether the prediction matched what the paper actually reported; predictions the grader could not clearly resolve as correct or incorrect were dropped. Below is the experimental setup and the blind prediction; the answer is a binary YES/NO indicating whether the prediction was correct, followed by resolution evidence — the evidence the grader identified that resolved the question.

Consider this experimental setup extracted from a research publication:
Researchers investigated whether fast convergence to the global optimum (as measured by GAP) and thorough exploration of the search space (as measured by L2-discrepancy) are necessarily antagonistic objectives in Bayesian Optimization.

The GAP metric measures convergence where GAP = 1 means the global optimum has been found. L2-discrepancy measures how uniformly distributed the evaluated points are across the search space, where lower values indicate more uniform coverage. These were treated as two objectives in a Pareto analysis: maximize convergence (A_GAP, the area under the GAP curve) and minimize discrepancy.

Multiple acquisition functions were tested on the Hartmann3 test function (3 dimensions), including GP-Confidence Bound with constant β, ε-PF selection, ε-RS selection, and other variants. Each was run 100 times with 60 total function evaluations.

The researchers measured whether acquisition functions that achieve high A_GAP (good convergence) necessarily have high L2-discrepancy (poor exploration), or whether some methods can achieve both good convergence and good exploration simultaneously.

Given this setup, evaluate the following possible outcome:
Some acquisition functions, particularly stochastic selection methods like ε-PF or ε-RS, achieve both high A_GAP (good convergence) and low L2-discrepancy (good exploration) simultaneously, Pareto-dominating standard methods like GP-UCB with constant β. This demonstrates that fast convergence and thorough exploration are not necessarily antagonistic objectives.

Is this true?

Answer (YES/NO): NO